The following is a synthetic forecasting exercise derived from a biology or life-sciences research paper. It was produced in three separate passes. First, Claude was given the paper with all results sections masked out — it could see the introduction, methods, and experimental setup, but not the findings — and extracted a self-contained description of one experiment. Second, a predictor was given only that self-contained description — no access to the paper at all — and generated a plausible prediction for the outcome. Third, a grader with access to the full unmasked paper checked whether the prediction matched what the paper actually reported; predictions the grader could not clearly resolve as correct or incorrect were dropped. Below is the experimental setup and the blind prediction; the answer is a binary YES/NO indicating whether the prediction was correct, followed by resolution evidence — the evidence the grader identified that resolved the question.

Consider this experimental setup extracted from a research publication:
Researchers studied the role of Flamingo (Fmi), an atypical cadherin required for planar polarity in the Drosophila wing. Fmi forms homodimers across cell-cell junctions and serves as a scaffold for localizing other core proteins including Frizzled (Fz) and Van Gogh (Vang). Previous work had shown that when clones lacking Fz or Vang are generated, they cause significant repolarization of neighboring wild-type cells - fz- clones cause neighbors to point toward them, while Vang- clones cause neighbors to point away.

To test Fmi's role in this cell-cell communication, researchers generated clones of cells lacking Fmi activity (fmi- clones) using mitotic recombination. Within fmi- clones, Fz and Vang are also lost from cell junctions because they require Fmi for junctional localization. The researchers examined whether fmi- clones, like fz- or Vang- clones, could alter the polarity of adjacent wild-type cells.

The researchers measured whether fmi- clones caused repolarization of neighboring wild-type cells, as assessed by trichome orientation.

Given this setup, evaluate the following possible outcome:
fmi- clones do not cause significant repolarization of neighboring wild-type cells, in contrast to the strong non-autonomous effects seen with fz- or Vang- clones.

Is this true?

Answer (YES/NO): YES